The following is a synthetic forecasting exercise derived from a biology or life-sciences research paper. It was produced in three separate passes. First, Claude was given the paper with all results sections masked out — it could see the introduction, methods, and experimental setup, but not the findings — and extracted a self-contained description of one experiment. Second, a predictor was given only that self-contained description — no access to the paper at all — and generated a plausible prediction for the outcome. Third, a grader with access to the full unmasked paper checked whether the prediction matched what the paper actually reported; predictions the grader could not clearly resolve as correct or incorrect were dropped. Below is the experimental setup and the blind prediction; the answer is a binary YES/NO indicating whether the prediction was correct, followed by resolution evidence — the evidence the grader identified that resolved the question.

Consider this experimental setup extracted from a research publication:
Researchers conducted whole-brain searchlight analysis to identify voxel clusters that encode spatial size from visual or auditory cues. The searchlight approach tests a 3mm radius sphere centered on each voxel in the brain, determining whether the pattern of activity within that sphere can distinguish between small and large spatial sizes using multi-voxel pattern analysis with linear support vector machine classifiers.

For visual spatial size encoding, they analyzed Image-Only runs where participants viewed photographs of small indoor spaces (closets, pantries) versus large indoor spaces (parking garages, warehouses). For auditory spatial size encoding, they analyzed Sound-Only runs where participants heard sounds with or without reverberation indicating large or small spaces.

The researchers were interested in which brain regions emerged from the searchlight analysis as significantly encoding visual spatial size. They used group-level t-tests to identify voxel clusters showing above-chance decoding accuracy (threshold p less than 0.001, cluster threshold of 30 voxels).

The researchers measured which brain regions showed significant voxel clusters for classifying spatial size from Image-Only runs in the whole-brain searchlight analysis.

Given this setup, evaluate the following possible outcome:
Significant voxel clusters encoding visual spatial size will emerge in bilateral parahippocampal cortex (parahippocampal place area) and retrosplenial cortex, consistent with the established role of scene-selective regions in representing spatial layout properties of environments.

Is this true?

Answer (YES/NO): NO